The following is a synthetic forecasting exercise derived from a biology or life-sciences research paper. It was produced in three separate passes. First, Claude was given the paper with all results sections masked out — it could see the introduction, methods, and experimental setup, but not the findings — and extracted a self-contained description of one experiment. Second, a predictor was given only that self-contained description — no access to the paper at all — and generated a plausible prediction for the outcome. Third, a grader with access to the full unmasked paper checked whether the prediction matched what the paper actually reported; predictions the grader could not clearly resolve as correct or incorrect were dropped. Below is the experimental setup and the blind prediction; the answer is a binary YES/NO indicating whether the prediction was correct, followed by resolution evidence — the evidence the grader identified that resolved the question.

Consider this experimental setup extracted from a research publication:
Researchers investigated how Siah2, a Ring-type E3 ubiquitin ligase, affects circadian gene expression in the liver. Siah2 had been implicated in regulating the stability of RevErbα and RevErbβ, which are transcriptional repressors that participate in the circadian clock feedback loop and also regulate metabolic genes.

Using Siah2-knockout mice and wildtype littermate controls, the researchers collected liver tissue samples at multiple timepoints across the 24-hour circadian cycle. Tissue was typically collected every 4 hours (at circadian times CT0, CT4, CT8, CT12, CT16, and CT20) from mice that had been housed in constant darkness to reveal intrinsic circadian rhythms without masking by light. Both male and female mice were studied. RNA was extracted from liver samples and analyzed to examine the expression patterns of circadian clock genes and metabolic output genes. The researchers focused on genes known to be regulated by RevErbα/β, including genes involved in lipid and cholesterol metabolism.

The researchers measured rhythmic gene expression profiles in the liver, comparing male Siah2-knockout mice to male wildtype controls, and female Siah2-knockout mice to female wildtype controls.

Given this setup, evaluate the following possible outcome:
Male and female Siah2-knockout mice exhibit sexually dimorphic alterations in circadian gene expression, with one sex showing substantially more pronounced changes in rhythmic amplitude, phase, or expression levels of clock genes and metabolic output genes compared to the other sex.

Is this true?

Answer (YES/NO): YES